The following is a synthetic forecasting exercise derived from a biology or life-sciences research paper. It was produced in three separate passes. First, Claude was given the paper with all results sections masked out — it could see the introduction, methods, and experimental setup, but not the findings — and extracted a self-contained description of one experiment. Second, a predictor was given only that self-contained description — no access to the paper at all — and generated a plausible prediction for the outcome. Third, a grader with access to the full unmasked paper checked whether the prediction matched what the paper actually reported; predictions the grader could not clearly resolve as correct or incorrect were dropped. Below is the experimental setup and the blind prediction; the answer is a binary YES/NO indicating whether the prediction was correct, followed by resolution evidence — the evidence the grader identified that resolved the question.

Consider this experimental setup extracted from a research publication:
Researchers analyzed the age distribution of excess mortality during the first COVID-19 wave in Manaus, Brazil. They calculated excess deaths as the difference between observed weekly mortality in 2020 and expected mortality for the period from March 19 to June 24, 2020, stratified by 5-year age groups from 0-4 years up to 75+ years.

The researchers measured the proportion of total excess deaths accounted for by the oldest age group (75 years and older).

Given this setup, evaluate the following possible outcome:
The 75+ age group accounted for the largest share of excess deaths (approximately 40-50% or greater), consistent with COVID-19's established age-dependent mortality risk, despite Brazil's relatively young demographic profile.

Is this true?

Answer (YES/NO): NO